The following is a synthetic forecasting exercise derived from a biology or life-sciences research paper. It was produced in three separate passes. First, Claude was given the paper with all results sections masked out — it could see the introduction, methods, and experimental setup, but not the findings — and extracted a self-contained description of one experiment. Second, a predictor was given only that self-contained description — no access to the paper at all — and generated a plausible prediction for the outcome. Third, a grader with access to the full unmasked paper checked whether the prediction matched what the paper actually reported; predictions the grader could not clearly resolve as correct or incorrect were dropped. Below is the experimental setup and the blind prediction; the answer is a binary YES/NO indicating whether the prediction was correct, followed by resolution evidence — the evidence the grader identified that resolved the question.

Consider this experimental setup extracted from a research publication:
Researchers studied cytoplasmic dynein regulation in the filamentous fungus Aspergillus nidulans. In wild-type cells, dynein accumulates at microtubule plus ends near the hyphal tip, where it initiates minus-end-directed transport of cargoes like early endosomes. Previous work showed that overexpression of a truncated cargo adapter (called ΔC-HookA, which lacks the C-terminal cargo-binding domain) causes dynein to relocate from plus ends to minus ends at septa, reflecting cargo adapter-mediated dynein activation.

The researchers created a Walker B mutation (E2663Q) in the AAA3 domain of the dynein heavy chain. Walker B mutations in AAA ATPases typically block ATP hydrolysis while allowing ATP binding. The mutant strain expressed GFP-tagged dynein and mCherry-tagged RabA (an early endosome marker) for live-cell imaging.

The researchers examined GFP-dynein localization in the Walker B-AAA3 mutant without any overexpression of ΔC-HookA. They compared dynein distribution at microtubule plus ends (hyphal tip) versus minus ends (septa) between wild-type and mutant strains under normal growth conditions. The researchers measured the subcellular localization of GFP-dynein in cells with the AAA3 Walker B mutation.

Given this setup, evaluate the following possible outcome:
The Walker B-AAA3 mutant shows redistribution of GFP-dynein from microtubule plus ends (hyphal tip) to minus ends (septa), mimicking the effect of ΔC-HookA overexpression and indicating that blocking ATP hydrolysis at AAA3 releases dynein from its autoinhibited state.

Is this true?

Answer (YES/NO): YES